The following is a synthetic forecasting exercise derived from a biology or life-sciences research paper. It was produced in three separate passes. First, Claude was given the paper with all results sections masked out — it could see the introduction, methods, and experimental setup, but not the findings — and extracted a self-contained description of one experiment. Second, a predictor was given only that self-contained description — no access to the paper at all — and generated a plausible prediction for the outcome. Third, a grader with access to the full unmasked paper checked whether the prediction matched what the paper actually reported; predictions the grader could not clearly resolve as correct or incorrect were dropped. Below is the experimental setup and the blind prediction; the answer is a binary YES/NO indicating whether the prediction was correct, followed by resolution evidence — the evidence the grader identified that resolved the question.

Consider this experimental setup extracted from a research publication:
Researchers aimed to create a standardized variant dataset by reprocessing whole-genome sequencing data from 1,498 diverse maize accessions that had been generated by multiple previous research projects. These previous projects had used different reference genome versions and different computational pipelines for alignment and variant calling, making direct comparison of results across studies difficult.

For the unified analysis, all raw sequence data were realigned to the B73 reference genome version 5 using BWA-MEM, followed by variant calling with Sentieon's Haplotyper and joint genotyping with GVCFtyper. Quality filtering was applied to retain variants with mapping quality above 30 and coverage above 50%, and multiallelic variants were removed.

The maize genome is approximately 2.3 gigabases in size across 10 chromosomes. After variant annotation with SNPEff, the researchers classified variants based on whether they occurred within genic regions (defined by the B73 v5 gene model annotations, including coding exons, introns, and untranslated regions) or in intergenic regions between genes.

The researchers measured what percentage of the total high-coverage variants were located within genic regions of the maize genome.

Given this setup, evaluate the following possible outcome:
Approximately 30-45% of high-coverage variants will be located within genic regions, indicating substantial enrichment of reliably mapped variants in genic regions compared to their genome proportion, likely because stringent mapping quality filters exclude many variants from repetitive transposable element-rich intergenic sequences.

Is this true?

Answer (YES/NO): NO